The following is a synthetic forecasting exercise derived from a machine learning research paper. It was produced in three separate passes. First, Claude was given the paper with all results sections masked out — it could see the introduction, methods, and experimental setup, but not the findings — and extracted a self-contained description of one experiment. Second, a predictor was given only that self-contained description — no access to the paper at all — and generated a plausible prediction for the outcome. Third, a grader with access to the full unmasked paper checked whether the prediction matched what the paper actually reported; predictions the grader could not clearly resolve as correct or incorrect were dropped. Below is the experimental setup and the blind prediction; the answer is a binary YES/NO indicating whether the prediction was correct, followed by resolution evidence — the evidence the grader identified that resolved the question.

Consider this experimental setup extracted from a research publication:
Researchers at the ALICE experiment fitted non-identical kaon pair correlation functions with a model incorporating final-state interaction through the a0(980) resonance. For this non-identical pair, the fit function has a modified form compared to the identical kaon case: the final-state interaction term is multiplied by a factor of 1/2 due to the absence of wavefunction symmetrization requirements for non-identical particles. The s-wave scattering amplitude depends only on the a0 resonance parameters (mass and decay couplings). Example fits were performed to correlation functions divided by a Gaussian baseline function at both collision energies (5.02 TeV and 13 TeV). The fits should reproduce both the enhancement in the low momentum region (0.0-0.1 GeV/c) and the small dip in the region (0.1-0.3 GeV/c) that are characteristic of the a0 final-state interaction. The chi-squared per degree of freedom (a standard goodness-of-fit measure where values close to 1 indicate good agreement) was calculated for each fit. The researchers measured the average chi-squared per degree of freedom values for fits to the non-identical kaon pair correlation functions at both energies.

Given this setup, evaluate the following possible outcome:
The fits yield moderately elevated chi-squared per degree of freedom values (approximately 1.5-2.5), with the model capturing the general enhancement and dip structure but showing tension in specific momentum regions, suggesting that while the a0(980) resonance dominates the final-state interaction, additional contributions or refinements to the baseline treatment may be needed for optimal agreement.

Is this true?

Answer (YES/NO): NO